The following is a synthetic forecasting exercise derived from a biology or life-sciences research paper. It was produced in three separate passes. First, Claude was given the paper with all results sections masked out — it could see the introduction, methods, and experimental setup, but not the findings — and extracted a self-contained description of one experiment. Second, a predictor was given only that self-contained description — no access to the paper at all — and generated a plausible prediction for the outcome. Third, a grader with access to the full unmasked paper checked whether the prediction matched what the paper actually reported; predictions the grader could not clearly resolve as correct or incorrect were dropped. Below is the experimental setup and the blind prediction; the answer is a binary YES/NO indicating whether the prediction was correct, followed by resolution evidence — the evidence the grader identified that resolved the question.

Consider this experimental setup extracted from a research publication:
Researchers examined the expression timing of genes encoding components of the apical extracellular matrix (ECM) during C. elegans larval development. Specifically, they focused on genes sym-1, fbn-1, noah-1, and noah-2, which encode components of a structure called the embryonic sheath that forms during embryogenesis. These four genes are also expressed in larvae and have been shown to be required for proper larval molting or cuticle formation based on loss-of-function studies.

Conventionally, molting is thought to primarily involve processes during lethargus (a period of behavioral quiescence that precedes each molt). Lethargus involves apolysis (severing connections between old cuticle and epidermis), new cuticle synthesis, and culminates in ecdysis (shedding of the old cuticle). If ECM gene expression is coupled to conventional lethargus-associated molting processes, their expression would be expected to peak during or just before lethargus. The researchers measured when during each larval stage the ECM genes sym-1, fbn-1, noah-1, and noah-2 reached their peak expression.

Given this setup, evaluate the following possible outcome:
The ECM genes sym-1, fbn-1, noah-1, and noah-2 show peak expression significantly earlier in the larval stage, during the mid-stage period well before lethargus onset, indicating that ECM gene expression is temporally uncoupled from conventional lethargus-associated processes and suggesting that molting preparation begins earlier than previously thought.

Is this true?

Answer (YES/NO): NO